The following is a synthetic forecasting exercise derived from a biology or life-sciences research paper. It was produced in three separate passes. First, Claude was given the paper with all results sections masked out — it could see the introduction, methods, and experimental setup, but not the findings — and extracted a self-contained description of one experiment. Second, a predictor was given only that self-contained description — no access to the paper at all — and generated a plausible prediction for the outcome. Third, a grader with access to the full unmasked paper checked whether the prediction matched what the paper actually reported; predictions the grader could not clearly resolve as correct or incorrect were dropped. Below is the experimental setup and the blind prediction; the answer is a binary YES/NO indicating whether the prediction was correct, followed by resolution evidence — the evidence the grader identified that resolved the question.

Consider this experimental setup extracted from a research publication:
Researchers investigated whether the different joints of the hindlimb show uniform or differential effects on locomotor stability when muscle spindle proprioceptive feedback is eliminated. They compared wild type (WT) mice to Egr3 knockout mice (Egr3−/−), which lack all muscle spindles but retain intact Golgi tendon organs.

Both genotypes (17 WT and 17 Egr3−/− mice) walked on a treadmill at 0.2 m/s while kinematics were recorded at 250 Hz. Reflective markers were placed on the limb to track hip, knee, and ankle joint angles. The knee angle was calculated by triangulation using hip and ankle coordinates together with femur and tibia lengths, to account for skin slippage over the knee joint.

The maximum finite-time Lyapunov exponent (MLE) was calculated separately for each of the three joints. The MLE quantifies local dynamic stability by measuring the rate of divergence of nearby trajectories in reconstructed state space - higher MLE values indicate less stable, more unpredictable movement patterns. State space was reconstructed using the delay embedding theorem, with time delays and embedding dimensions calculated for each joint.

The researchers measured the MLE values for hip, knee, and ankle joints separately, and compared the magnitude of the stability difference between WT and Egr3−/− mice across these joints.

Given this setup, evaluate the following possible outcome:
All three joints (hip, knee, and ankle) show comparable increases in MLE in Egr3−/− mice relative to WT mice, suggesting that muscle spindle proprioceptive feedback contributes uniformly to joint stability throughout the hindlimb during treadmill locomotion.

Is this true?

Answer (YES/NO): YES